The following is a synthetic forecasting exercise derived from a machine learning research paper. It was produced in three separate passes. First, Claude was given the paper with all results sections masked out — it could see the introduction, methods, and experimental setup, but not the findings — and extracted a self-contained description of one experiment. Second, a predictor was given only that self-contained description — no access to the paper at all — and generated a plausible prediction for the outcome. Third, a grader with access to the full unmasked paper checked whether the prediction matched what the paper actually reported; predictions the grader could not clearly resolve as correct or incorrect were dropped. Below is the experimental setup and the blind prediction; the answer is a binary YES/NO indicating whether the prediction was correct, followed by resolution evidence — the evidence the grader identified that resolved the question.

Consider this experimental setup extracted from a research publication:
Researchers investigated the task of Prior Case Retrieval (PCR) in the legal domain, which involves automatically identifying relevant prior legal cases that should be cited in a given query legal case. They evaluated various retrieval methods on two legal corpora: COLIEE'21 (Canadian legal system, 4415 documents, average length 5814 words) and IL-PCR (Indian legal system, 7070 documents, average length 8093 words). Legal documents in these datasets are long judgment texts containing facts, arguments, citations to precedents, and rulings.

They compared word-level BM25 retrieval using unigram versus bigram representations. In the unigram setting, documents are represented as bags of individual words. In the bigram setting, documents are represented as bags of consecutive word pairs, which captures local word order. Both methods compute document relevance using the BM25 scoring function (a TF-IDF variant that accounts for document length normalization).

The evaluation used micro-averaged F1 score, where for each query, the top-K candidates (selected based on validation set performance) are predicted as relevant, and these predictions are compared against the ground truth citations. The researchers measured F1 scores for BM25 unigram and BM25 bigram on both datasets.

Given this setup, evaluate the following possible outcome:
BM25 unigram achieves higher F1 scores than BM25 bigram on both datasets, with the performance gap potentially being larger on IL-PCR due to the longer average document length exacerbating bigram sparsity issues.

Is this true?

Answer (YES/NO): NO